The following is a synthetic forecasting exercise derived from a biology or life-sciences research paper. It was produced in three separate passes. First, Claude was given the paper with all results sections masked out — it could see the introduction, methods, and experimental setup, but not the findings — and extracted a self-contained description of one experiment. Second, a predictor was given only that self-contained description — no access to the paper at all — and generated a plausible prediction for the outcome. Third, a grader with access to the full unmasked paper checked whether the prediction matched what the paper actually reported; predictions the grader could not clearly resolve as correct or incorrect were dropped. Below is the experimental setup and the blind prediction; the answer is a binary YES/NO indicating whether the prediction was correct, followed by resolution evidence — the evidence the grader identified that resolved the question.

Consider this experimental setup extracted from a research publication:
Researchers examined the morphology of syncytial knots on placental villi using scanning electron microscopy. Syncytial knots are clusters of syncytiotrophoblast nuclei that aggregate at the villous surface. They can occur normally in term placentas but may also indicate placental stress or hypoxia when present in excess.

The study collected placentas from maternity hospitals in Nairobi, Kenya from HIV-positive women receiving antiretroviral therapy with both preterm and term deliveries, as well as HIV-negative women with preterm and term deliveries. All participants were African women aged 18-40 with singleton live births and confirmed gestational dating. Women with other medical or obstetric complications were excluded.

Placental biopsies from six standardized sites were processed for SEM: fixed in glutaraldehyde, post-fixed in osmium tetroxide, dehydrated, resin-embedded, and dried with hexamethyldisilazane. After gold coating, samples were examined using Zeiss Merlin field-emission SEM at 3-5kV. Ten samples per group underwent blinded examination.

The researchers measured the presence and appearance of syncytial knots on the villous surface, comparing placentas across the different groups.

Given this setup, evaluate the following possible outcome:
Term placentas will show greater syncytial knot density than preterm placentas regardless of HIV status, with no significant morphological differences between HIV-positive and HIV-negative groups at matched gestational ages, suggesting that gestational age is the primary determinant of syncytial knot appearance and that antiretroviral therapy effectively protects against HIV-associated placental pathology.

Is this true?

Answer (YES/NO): NO